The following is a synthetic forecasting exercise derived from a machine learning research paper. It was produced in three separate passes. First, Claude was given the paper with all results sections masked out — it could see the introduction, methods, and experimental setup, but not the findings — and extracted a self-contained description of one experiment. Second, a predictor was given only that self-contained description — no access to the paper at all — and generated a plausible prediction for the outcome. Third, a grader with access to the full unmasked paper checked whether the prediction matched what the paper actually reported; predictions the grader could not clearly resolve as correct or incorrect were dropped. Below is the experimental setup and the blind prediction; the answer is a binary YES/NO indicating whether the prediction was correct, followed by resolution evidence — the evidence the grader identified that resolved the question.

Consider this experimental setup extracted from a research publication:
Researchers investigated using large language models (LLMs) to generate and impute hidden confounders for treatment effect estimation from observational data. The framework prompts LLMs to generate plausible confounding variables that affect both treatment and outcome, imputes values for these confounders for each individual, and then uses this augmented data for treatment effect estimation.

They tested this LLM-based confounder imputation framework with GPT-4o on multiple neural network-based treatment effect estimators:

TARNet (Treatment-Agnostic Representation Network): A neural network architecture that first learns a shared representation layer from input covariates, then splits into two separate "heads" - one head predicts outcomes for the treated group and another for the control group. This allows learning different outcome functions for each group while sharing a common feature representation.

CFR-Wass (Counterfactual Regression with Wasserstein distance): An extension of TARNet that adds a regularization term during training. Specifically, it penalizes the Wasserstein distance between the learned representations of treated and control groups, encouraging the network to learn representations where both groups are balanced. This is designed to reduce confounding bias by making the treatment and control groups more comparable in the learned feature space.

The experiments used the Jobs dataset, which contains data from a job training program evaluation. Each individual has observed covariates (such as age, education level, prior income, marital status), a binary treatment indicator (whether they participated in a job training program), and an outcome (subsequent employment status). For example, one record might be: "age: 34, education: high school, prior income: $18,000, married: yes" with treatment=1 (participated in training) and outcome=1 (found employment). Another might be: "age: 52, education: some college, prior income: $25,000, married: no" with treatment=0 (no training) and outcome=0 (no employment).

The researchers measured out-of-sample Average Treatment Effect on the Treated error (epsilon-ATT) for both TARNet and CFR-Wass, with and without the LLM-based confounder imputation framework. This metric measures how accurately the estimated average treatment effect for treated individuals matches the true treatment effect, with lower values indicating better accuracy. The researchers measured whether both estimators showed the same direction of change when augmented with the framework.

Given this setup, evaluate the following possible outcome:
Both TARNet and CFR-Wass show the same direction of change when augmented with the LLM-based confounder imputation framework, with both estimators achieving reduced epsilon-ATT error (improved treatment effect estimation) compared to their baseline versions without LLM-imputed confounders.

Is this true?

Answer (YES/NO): NO